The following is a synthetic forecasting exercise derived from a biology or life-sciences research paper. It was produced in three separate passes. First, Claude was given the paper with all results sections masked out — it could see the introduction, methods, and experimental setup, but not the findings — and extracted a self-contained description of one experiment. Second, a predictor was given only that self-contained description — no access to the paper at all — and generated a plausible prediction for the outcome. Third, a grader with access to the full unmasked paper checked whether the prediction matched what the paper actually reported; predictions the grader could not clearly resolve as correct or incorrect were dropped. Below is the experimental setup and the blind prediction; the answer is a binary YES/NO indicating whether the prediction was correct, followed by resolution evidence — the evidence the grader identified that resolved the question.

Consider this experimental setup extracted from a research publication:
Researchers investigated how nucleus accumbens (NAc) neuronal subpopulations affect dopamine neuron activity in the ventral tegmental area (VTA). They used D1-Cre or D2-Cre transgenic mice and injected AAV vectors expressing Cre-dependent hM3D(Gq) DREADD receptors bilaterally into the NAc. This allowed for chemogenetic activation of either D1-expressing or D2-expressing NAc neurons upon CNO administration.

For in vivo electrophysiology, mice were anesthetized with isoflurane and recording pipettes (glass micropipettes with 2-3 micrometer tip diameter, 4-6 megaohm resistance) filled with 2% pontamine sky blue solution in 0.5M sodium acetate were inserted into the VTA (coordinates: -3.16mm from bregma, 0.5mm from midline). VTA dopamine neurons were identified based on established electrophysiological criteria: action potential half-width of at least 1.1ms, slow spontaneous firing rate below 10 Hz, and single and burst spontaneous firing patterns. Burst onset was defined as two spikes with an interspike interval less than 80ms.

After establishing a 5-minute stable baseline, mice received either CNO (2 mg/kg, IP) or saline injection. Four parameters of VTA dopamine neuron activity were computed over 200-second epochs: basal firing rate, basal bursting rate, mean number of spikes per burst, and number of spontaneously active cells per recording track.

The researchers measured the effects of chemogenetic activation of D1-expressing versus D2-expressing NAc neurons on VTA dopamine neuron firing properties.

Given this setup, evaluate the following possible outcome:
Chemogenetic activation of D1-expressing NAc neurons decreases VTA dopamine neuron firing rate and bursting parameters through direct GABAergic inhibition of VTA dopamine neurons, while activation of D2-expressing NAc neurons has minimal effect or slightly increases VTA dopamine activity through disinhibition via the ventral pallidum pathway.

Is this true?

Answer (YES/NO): NO